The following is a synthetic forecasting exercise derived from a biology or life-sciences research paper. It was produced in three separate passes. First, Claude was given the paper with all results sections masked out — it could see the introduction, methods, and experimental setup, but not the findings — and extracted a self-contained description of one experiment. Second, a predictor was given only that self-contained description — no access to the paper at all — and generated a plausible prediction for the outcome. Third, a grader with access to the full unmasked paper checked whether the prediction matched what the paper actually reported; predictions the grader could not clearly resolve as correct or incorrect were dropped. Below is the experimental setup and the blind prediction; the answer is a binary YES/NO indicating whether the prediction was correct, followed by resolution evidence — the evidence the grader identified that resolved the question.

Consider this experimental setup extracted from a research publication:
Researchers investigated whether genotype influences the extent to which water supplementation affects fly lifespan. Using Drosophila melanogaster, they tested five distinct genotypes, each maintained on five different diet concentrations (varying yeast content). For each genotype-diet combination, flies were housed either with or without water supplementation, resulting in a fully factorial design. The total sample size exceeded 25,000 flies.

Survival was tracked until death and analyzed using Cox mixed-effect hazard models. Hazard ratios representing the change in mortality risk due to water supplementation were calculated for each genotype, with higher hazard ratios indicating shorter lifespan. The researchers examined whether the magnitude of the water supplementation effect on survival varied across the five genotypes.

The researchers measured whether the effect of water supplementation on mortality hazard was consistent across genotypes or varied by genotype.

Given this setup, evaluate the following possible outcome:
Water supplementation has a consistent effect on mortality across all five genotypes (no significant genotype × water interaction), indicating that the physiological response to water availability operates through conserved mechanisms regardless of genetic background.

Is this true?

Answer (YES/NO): NO